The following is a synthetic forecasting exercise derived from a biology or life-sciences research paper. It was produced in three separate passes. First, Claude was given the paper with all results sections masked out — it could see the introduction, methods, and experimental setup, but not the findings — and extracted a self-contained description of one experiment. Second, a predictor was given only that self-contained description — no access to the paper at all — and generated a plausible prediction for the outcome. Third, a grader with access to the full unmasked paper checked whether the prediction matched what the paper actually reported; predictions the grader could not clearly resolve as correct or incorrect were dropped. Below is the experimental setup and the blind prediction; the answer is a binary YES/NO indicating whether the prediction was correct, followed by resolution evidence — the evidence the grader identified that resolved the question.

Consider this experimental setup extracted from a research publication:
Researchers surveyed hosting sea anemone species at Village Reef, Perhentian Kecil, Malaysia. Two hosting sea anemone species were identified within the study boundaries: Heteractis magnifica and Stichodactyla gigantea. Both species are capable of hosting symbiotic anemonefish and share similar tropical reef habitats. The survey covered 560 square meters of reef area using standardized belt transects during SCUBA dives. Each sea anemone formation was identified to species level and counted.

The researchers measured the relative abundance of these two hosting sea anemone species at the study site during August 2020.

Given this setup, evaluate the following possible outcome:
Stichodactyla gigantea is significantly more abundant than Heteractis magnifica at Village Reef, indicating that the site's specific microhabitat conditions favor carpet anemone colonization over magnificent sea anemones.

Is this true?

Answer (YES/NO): NO